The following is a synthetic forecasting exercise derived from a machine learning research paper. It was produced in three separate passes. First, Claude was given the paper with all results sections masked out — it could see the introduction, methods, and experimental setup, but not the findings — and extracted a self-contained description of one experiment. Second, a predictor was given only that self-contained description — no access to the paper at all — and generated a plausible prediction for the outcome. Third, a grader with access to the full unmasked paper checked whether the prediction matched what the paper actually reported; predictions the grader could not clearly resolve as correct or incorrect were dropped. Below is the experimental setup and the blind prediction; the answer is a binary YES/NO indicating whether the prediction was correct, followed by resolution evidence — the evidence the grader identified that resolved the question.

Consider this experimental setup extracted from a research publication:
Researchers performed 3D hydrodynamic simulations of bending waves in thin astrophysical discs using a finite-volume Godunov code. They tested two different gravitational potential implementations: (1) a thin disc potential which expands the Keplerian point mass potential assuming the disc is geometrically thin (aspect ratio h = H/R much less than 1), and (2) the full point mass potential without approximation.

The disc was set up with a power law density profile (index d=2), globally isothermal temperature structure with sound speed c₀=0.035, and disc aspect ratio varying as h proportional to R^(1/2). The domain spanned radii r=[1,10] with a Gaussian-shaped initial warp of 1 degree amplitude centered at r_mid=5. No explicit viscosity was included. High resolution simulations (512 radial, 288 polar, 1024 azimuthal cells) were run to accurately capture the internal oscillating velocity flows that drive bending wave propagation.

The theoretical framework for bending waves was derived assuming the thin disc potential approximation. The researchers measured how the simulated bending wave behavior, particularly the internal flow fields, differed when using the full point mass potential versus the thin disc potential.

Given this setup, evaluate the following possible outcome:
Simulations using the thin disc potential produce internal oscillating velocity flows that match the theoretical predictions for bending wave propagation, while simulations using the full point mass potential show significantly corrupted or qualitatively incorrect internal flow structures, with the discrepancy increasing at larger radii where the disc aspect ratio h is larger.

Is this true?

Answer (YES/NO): NO